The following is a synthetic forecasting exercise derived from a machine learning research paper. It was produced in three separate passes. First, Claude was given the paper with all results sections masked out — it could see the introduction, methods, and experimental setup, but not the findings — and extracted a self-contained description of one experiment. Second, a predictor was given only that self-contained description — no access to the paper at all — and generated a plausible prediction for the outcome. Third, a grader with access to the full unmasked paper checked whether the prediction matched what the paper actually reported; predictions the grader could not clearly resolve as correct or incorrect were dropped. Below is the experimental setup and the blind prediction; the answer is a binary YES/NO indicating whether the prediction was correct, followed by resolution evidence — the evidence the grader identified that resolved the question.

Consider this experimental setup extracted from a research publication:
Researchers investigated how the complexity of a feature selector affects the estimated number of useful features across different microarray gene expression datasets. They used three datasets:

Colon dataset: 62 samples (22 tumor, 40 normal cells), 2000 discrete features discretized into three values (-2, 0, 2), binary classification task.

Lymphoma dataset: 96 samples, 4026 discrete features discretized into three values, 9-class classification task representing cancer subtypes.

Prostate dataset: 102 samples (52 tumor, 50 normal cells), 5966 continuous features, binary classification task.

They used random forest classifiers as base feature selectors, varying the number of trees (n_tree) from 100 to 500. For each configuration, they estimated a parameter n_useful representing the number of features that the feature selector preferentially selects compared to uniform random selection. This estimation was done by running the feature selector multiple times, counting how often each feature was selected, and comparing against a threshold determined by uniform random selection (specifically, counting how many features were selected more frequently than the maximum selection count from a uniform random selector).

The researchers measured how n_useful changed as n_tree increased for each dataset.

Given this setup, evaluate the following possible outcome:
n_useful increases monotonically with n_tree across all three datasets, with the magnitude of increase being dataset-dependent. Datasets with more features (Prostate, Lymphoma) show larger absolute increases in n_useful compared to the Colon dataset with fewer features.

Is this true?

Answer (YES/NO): NO